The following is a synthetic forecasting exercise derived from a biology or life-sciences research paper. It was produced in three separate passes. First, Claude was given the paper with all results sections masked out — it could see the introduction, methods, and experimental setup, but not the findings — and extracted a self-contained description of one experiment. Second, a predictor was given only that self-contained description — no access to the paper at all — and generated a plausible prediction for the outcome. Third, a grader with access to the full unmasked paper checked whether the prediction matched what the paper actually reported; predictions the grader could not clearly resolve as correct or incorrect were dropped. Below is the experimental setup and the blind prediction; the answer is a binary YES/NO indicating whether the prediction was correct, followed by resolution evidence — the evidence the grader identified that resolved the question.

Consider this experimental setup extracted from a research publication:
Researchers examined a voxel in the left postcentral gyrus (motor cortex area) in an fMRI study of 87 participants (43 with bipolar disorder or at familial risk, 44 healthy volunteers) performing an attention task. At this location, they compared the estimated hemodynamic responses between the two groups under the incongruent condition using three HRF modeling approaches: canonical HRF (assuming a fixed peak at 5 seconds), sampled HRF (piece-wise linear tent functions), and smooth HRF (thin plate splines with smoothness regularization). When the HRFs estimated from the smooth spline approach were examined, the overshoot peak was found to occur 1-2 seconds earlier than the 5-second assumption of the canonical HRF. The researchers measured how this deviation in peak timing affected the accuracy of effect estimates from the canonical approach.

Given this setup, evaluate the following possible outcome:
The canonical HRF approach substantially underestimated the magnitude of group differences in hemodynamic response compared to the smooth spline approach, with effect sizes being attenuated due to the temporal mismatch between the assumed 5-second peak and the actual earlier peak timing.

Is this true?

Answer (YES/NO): NO